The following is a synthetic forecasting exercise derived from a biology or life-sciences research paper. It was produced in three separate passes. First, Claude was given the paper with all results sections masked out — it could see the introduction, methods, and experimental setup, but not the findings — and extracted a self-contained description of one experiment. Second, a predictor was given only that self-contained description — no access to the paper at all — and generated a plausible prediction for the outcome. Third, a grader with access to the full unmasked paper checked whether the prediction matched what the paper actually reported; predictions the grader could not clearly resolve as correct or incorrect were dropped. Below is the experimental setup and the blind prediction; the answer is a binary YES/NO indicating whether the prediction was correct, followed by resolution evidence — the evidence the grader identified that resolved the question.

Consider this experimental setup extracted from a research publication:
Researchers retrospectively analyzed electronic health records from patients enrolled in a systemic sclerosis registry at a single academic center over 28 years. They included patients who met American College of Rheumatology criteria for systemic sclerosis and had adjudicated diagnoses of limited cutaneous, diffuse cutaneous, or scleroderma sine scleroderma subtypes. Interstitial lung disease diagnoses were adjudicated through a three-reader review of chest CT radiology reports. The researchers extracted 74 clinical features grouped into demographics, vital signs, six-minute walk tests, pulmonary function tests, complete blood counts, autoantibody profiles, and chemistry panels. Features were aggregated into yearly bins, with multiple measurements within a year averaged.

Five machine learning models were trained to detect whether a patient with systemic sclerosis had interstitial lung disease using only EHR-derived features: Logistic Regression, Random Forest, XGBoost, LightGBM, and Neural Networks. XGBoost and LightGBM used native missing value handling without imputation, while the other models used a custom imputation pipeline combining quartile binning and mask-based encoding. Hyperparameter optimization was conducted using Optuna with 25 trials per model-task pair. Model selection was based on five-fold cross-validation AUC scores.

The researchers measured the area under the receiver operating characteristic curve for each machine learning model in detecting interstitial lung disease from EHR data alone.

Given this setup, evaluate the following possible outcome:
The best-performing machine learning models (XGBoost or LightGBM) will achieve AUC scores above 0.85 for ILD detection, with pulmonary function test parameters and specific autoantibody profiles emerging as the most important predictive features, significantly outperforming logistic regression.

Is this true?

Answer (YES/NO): NO